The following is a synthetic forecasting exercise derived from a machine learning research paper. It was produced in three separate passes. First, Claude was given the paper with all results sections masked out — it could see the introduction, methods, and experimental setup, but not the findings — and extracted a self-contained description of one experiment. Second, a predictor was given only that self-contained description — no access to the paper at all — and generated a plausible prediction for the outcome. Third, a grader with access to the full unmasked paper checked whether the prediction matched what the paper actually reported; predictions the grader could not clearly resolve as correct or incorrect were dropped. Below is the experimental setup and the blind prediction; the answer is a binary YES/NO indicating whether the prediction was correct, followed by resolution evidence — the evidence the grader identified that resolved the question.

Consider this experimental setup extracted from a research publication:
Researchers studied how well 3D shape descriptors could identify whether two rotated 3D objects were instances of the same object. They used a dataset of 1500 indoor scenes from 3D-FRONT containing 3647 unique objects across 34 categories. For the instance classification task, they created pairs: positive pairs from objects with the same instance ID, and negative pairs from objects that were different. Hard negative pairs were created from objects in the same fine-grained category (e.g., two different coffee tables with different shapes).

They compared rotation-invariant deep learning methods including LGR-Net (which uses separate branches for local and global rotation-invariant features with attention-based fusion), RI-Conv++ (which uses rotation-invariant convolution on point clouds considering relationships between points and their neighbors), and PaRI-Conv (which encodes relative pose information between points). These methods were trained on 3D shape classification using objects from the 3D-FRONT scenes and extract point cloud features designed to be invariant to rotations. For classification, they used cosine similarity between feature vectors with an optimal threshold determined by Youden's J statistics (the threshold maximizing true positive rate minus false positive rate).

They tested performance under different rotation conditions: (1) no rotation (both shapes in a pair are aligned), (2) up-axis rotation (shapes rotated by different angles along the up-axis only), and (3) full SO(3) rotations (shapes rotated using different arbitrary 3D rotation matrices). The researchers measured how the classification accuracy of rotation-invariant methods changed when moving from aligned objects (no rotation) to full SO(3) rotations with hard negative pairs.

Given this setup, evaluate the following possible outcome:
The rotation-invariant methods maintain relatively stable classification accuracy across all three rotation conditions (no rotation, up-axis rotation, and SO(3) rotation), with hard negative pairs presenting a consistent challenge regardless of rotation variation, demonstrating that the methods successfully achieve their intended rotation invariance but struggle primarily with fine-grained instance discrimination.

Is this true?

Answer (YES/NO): YES